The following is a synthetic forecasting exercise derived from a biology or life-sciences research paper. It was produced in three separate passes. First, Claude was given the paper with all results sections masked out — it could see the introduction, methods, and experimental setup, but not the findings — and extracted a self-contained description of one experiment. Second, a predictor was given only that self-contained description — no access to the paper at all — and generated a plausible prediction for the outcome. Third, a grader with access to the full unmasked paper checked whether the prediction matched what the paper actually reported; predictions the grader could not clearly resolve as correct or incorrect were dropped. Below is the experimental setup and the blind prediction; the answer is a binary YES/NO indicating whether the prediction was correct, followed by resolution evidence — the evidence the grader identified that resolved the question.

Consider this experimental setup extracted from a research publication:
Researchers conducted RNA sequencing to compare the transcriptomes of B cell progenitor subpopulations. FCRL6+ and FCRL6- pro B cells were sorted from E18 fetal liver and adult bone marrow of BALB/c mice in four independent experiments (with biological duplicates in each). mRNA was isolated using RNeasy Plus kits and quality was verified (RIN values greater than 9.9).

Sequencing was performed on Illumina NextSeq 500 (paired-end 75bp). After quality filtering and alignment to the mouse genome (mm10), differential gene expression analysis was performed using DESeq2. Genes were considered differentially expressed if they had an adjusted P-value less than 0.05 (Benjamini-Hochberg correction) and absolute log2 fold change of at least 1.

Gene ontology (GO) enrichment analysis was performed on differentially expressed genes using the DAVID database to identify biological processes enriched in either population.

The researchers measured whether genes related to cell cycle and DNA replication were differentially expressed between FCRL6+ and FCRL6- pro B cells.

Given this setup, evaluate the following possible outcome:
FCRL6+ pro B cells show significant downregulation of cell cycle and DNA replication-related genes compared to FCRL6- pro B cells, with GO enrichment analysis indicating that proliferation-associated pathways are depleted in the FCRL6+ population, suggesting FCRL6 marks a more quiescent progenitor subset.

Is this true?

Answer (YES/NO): YES